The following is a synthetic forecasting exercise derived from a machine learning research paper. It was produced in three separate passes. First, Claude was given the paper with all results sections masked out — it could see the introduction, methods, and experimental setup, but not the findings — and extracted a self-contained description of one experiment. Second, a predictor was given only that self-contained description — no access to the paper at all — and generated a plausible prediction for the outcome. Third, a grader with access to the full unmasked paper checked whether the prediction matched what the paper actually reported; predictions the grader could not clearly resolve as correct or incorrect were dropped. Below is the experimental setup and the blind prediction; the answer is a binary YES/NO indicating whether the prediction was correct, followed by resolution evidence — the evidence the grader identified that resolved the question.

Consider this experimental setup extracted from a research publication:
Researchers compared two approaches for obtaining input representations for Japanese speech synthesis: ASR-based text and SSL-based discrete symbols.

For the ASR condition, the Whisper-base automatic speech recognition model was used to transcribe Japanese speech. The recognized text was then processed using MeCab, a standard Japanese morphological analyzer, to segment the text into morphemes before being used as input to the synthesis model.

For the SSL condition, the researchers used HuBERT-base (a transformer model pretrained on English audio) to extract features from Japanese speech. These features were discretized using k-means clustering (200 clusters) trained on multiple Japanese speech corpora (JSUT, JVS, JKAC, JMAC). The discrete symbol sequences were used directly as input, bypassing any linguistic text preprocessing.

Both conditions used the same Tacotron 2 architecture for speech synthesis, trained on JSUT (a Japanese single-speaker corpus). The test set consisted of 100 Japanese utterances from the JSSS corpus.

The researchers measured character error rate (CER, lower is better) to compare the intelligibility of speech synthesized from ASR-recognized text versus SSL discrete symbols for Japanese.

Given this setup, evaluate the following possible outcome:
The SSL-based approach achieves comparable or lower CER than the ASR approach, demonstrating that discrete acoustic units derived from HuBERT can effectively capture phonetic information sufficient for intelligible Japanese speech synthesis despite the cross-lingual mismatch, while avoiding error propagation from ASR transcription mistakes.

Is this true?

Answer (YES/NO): NO